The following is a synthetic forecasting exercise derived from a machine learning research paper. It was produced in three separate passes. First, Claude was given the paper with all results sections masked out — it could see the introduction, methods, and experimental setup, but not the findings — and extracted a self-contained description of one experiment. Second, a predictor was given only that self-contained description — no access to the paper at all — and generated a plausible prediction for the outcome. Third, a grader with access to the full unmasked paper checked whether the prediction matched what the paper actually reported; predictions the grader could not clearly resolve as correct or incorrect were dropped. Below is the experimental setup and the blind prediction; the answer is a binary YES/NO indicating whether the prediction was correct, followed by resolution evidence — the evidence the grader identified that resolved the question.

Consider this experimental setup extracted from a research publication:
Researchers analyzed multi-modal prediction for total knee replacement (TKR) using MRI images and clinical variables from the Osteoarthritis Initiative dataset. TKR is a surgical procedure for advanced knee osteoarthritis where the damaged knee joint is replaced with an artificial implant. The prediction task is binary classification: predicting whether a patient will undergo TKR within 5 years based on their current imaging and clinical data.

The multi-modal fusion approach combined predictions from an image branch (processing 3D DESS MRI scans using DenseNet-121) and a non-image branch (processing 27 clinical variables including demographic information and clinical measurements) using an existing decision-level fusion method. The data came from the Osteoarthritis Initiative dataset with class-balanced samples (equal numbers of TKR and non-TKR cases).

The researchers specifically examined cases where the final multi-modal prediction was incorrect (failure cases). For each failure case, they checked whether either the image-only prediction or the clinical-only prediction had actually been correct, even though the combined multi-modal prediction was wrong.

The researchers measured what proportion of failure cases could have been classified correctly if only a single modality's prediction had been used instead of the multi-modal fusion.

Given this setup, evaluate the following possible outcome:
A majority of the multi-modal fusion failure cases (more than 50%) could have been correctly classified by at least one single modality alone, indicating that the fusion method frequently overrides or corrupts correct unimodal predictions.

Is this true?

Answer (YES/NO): NO